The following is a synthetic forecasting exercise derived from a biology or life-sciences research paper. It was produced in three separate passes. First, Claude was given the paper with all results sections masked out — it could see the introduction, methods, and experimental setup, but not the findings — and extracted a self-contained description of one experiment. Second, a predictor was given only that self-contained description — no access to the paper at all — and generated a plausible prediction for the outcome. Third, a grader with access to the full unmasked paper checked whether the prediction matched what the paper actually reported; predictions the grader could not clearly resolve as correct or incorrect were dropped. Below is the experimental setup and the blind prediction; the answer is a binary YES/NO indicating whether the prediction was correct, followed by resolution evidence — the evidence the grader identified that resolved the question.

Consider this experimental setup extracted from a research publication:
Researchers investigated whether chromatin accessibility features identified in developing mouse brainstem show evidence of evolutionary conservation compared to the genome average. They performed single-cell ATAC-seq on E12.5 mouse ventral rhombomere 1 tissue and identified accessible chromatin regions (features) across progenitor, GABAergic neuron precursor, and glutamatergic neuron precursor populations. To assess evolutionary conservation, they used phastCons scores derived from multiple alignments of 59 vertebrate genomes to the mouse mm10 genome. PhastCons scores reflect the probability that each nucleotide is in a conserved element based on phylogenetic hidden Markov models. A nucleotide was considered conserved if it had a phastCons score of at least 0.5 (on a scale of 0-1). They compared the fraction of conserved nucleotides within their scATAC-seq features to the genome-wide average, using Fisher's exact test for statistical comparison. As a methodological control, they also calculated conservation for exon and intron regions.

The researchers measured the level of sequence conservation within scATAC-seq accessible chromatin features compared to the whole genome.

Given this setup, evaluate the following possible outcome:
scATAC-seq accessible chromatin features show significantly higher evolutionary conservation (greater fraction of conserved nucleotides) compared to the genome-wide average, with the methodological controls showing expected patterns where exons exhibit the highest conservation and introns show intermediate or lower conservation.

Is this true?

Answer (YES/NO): YES